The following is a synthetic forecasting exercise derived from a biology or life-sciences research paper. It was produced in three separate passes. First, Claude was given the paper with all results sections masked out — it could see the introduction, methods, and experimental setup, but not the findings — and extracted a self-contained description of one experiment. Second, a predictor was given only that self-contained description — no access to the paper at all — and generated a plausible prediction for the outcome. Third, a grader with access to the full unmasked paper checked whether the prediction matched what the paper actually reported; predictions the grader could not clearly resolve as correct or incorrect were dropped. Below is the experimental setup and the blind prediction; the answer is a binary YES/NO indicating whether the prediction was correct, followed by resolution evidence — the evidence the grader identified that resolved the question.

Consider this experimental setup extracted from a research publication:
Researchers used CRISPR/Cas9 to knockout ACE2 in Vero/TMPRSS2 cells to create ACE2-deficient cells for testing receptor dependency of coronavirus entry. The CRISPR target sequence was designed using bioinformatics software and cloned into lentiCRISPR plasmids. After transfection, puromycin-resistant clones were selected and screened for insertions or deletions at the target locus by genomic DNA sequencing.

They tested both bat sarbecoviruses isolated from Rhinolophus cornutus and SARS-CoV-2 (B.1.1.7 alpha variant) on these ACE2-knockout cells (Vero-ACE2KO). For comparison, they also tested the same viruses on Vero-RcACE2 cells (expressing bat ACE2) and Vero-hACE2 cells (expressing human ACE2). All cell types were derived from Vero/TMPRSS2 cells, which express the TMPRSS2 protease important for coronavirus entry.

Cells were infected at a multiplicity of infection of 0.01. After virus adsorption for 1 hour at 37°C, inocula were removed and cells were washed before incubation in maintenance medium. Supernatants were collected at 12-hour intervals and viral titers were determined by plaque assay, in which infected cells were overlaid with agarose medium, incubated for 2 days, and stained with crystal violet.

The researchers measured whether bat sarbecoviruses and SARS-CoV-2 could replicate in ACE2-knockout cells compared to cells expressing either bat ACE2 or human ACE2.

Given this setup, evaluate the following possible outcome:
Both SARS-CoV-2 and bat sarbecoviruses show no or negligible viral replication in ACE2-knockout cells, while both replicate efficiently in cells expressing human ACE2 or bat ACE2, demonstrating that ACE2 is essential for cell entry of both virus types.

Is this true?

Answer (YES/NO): NO